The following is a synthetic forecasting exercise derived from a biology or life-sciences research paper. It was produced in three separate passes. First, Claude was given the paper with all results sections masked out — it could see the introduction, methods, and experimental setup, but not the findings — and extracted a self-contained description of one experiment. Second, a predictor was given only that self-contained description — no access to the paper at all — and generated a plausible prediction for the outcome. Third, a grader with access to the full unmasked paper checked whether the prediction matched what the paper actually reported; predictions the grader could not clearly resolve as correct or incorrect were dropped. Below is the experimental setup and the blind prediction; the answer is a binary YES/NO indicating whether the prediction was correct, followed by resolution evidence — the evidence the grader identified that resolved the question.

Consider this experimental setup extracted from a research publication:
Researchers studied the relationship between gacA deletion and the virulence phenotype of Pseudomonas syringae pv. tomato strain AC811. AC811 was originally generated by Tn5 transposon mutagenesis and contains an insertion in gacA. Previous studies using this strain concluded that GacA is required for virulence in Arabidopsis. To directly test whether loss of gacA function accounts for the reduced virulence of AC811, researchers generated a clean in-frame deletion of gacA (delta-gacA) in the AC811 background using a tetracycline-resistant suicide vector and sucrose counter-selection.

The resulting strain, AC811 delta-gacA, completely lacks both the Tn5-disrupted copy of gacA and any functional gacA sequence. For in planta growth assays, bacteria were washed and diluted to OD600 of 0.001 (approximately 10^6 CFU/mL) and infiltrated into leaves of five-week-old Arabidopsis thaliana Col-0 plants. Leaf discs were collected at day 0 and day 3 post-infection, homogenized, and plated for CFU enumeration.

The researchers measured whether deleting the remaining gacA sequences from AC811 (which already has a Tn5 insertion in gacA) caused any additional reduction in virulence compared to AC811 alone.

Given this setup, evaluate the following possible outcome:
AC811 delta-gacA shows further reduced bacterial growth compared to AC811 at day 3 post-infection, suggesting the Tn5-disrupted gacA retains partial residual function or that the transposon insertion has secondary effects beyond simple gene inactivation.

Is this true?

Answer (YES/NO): NO